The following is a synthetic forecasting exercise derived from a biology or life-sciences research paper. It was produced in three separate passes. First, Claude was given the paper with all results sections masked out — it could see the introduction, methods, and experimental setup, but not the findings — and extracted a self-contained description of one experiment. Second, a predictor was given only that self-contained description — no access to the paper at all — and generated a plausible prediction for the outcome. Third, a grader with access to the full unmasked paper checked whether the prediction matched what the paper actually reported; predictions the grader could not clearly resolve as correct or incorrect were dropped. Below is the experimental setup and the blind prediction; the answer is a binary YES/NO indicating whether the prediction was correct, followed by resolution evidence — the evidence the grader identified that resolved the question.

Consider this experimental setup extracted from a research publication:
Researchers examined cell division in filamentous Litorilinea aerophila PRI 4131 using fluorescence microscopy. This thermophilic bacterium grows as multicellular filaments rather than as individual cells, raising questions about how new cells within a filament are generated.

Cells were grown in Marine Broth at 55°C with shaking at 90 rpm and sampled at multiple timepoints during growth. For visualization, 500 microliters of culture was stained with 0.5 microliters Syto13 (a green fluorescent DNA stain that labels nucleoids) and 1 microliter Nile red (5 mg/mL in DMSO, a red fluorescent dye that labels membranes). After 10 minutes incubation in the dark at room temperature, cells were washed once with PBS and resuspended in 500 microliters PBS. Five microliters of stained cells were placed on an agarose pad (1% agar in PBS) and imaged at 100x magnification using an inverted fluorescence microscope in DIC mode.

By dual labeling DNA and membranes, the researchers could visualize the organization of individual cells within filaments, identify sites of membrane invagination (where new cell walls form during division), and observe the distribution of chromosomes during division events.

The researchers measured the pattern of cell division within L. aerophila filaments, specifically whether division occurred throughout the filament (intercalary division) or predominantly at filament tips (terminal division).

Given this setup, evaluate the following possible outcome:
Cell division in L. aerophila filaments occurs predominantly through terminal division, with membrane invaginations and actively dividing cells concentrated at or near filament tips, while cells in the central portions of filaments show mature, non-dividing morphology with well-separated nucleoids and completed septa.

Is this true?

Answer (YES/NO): NO